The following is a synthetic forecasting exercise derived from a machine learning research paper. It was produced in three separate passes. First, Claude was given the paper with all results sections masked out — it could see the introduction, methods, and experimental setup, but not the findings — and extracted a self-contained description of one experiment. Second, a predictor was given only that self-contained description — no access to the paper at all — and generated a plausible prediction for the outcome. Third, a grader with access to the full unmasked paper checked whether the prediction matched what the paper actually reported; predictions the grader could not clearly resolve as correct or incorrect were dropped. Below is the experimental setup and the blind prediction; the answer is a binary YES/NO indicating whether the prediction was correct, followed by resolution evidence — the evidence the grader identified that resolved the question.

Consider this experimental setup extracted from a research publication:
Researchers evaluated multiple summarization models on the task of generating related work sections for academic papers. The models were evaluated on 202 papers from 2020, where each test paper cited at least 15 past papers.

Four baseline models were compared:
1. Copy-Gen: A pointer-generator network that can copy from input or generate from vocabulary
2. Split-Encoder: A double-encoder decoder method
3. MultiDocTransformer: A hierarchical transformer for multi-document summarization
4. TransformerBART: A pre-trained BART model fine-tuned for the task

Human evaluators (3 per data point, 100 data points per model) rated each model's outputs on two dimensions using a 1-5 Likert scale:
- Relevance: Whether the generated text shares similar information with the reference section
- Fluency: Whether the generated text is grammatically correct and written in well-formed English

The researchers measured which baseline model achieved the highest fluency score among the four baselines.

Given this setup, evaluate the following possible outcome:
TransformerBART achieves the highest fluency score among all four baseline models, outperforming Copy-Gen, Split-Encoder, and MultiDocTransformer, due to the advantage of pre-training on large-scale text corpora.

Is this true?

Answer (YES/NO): NO